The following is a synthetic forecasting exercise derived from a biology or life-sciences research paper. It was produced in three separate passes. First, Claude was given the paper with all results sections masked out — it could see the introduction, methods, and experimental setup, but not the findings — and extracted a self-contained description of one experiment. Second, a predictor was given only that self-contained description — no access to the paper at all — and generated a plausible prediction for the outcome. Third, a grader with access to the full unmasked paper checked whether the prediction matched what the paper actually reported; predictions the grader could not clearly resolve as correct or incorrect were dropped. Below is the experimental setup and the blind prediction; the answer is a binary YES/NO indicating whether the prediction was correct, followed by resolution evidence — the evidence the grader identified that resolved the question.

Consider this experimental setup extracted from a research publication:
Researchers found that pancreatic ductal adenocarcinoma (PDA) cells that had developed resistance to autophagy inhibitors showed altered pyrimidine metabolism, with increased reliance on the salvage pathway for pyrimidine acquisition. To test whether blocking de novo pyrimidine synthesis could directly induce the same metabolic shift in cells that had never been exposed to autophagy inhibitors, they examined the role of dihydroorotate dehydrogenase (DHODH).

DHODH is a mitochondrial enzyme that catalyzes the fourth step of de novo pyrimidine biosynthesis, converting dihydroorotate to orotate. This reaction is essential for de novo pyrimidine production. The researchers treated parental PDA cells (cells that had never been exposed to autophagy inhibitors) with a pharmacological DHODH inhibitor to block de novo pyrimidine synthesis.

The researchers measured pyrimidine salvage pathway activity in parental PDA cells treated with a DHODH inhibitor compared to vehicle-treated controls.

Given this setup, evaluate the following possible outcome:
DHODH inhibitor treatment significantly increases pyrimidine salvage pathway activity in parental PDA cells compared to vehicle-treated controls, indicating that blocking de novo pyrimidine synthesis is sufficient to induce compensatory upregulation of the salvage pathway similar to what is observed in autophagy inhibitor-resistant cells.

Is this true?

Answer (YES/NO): YES